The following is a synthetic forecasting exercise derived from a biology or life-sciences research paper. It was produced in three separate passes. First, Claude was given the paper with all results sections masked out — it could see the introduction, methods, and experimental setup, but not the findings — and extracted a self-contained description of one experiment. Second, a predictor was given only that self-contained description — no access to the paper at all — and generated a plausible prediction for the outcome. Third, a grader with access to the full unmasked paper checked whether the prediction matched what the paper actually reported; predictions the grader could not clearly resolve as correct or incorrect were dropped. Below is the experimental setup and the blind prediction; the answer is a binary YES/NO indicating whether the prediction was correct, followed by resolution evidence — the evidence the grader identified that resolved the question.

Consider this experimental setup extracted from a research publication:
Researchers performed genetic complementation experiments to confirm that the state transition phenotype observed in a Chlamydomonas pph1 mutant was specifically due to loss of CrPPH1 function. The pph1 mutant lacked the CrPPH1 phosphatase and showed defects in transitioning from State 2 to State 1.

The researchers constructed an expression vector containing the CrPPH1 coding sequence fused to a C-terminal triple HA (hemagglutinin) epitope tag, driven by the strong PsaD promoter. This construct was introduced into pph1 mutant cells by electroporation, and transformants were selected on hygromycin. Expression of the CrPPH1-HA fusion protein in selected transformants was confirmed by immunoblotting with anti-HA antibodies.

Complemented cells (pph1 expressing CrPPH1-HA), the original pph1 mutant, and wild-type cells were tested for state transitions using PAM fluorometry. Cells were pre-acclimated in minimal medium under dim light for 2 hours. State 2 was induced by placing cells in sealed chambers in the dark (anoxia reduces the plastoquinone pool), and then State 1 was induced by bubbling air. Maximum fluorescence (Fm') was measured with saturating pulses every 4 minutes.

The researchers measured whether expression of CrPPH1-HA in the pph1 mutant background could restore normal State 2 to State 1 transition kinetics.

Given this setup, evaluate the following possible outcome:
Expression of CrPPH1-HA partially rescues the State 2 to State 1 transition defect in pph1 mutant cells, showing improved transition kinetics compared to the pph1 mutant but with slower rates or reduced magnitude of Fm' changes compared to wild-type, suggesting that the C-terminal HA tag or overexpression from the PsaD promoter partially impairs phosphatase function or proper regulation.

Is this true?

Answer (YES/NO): NO